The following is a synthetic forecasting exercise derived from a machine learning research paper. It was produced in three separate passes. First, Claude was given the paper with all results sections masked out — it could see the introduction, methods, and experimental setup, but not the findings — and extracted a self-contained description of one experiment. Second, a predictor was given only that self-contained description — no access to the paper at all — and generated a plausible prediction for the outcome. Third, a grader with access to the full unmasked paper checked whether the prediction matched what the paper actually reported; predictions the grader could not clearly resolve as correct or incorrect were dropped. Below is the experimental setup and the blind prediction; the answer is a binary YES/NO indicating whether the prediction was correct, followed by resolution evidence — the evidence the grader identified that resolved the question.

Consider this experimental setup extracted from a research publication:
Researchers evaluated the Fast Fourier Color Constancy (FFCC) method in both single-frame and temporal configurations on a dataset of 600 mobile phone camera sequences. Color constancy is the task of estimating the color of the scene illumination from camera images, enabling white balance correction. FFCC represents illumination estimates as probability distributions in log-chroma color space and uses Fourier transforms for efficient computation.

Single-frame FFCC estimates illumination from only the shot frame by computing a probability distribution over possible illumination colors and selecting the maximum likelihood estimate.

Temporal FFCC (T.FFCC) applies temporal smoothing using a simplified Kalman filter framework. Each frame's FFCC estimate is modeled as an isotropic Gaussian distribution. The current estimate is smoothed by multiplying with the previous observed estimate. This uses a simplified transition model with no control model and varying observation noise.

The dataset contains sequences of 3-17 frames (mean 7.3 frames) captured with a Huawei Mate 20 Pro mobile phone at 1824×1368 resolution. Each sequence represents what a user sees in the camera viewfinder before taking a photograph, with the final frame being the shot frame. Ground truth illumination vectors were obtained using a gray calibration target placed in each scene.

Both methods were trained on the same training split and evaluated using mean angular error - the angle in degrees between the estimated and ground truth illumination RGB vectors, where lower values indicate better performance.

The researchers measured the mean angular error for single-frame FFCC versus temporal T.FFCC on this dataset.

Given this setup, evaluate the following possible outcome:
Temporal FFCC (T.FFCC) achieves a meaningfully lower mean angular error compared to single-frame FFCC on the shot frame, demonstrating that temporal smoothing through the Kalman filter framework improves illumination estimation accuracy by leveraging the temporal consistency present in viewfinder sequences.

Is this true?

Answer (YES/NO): NO